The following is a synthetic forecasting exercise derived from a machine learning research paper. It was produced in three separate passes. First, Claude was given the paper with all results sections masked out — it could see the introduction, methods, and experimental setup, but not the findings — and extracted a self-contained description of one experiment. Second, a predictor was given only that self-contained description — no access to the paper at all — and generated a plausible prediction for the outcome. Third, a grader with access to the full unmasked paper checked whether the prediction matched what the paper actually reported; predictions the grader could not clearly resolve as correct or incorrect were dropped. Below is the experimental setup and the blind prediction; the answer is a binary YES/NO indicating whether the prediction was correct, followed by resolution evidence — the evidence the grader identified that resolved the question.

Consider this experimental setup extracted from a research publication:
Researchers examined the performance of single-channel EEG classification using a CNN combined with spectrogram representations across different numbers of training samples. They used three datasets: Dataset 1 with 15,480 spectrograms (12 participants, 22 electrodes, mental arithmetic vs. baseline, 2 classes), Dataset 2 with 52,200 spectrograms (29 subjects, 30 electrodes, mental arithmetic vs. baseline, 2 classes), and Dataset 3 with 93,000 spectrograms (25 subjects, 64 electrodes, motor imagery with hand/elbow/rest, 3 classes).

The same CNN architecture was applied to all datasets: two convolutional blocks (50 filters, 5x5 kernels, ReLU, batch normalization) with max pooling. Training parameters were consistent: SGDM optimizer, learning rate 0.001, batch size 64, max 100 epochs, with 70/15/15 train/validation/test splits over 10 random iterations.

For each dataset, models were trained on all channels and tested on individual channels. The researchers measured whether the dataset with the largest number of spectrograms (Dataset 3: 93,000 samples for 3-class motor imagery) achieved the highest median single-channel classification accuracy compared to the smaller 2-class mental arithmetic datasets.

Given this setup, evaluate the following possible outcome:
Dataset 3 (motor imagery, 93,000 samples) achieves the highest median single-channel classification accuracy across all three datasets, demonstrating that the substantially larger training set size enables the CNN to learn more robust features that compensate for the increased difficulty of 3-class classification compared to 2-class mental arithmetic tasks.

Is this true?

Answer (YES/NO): NO